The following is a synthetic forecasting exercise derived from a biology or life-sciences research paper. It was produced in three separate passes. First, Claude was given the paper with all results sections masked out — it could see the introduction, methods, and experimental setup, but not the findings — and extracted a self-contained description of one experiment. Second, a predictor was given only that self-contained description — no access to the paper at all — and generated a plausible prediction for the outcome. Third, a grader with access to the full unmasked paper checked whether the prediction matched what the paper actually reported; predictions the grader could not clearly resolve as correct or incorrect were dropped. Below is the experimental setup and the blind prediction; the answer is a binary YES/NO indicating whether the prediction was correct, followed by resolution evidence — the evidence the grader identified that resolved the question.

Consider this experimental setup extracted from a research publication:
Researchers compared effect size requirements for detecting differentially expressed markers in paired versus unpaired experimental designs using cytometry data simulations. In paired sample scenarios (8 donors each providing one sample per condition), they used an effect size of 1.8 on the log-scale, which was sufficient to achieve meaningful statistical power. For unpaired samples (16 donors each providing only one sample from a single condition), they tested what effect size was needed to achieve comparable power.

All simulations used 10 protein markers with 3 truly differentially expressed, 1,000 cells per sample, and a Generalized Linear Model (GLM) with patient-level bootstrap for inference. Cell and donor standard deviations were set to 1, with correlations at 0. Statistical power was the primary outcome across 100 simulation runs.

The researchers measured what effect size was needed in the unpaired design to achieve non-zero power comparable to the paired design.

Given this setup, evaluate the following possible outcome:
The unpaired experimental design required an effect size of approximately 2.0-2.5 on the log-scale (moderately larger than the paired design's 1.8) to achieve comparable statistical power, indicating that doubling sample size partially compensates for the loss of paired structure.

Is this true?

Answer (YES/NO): NO